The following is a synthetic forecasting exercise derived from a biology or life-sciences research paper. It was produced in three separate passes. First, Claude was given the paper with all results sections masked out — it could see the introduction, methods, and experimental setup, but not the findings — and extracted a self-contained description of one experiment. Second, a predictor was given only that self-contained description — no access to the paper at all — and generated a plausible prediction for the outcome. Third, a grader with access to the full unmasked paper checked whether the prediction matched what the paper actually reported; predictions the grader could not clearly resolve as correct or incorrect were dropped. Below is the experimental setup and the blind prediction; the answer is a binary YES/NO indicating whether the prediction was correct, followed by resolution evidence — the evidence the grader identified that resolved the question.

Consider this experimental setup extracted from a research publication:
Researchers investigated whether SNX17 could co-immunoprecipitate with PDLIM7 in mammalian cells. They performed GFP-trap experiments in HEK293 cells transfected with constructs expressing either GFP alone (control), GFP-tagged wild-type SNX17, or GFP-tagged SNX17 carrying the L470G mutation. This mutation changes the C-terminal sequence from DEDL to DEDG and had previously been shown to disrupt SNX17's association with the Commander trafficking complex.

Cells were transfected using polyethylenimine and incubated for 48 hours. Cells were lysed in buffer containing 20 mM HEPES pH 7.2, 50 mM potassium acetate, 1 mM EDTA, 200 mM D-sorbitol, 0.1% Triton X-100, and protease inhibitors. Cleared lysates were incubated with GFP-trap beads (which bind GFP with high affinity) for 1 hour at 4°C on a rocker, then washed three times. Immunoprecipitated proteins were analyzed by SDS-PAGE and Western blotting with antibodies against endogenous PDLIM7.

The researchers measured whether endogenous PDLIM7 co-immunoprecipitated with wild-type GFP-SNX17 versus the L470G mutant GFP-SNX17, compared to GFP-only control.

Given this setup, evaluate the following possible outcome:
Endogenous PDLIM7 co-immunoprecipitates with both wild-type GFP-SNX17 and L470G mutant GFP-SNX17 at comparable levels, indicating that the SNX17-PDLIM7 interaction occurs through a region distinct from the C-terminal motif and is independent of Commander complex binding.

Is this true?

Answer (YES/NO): NO